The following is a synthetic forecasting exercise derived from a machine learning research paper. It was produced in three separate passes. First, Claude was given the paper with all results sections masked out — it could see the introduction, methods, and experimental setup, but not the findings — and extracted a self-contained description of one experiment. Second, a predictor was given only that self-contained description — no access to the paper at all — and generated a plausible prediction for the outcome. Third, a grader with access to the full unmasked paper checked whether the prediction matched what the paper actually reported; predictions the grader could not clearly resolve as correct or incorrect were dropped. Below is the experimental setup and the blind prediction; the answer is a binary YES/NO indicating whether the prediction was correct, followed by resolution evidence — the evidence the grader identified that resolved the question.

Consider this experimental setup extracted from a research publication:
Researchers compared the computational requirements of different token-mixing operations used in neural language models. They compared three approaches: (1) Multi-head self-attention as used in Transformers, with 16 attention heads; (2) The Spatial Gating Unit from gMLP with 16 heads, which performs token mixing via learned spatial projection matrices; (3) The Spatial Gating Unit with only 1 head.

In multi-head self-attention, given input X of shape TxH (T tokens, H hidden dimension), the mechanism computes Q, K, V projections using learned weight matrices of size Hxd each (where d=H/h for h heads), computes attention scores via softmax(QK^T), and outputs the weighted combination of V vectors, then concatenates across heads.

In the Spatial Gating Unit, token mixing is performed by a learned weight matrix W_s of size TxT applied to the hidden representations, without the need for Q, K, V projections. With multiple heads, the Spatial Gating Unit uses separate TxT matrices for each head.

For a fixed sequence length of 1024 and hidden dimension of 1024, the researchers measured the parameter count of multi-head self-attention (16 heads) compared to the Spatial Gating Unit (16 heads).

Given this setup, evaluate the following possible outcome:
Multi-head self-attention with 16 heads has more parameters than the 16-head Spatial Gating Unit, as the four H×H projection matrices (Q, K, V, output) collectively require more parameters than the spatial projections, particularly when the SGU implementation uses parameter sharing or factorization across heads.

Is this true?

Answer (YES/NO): NO